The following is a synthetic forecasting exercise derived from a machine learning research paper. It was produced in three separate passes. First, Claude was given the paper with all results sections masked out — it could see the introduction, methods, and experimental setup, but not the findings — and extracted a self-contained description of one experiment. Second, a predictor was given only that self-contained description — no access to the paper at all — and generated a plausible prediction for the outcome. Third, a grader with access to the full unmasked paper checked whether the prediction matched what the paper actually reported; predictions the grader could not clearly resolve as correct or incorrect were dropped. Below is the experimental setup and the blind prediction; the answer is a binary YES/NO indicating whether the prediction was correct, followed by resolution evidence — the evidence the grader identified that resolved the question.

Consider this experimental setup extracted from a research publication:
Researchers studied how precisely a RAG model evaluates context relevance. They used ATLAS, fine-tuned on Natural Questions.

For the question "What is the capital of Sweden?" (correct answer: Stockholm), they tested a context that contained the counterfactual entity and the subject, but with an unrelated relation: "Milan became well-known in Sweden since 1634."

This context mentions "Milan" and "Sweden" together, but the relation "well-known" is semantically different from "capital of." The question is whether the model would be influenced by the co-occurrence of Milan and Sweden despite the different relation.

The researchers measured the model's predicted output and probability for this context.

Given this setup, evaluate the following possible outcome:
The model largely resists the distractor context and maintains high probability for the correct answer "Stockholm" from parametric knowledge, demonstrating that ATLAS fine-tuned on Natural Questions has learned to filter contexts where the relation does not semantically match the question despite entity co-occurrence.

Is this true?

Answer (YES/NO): NO